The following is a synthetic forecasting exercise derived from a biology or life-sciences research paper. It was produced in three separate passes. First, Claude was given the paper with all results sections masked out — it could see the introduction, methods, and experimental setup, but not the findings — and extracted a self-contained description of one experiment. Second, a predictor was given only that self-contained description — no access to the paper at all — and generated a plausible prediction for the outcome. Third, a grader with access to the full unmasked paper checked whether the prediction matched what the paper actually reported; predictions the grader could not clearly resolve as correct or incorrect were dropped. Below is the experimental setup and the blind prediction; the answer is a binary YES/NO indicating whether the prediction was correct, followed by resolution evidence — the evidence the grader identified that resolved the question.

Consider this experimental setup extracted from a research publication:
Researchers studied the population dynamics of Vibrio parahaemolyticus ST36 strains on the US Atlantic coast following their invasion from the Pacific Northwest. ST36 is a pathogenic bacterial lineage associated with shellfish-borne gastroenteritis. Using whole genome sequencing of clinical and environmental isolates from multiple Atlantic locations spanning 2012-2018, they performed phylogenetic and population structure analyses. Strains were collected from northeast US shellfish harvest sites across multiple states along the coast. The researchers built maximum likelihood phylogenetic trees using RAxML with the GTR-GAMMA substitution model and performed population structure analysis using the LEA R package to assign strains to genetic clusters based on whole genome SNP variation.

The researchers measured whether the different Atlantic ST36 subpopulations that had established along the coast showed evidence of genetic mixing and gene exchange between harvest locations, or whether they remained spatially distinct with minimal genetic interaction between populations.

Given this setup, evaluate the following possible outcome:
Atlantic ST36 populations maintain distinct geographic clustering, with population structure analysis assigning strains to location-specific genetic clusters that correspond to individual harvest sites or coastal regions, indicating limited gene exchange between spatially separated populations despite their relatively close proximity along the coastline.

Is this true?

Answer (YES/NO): YES